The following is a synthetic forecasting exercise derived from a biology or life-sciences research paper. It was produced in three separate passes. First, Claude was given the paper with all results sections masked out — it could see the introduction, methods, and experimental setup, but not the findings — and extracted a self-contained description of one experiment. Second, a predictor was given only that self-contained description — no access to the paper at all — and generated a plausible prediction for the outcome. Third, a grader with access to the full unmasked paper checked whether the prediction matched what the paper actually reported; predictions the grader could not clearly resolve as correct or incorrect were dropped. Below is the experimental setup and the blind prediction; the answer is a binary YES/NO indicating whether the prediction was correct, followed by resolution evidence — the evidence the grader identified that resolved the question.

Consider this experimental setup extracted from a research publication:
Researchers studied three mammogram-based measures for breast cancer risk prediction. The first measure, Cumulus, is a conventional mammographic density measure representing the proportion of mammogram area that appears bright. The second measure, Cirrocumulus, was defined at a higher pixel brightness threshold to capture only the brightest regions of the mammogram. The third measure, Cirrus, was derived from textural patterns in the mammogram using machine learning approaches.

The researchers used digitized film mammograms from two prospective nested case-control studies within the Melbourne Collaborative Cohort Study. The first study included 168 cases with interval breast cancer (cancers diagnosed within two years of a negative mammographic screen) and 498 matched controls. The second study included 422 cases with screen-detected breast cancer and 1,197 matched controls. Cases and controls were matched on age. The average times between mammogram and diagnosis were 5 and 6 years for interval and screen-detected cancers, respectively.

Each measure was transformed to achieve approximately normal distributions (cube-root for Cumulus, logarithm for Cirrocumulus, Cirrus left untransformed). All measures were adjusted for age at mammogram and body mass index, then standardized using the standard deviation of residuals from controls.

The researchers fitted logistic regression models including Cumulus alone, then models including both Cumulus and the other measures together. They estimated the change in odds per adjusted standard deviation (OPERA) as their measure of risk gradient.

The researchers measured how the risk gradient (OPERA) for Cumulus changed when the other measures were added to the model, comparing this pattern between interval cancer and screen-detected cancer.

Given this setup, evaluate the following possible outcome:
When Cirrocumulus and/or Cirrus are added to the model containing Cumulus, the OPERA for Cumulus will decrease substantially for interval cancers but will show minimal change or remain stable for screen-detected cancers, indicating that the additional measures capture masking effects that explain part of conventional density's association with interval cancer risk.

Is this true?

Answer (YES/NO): NO